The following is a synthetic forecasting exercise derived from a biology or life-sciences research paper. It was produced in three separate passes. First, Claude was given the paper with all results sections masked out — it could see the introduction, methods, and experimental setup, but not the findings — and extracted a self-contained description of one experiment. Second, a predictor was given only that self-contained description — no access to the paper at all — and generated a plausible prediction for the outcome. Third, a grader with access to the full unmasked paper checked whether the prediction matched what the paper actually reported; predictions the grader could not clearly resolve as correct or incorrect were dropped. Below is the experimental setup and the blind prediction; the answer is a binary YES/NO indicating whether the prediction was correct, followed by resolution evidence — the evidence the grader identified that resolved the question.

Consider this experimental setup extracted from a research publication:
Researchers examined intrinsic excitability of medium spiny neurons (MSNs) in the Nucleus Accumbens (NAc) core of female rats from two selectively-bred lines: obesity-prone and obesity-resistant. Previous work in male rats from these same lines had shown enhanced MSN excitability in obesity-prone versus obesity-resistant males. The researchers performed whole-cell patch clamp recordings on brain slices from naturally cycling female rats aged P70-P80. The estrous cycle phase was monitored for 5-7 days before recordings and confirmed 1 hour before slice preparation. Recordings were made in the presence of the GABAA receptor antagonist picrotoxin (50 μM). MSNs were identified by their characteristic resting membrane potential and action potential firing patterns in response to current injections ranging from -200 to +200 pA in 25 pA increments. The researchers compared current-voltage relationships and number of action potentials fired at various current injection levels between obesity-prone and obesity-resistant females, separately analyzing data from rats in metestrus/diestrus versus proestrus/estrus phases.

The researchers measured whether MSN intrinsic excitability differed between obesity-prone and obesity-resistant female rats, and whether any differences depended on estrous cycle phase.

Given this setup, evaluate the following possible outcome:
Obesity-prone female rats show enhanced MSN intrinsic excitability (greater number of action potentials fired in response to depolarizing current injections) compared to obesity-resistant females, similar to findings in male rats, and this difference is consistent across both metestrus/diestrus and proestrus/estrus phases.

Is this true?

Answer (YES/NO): NO